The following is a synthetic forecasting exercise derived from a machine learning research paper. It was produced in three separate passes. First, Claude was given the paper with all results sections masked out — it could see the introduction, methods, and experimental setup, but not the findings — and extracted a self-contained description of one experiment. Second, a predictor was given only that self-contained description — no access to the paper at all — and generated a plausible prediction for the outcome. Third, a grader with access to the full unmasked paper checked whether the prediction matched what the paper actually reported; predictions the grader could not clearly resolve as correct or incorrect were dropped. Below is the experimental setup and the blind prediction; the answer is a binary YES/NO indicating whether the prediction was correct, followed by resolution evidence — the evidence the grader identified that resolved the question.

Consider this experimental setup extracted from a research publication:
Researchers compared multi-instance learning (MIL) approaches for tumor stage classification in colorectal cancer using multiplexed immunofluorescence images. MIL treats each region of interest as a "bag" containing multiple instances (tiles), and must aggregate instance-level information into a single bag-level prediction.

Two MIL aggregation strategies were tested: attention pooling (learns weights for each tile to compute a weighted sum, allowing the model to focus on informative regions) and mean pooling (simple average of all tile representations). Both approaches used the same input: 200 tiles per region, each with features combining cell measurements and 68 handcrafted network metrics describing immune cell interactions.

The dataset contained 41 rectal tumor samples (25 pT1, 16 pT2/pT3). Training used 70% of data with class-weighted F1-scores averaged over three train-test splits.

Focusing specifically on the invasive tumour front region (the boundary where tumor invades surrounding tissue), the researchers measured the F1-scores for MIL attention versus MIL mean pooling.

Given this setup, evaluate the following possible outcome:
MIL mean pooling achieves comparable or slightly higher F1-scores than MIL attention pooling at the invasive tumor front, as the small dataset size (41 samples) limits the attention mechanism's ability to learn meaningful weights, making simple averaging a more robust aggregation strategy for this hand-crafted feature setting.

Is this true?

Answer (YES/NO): NO